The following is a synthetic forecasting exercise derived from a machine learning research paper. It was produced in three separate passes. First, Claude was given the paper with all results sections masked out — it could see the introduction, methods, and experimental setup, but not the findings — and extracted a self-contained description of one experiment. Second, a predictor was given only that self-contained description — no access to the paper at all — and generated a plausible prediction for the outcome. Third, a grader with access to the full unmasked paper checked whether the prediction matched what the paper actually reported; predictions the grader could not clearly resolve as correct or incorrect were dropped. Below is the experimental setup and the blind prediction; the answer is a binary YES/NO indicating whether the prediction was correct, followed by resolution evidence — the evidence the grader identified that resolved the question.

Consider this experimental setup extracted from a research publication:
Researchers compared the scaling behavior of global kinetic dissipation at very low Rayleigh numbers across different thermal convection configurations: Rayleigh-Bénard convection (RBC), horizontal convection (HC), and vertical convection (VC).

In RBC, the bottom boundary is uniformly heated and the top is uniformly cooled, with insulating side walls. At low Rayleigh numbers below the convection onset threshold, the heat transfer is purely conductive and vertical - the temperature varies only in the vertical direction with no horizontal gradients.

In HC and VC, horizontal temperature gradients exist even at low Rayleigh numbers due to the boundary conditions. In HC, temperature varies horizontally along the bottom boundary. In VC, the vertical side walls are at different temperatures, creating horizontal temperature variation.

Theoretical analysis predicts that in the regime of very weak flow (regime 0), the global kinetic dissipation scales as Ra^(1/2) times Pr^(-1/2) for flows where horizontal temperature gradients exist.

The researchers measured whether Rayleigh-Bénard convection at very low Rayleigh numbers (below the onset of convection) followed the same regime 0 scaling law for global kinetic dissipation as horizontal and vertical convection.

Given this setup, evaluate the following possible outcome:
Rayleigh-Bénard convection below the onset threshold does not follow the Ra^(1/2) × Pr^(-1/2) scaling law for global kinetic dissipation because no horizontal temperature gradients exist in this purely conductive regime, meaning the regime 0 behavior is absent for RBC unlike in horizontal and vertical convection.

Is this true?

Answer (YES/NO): YES